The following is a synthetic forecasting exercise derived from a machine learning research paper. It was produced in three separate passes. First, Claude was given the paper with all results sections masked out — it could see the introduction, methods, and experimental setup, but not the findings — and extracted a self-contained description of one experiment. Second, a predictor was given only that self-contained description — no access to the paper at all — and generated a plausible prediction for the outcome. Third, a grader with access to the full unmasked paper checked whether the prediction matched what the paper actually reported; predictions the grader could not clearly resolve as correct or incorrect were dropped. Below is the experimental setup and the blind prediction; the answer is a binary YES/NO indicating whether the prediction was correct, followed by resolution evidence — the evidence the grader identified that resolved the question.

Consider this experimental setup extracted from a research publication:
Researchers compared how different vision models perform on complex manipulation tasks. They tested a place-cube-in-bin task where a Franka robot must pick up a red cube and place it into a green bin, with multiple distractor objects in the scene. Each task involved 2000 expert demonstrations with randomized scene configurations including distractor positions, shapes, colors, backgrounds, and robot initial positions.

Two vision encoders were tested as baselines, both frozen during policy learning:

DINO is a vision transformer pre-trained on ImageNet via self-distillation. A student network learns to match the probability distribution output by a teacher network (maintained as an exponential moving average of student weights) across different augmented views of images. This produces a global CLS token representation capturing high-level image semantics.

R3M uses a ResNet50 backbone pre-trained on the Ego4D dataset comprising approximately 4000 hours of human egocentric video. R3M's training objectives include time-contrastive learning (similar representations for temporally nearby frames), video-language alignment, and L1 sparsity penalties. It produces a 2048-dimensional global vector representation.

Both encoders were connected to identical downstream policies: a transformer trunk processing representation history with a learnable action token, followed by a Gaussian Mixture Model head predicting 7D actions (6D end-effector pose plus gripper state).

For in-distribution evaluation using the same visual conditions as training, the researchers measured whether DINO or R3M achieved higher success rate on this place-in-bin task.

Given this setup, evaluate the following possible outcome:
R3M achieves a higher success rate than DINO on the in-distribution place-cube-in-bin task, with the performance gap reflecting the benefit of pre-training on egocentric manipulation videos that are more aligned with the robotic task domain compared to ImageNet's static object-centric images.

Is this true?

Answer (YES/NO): NO